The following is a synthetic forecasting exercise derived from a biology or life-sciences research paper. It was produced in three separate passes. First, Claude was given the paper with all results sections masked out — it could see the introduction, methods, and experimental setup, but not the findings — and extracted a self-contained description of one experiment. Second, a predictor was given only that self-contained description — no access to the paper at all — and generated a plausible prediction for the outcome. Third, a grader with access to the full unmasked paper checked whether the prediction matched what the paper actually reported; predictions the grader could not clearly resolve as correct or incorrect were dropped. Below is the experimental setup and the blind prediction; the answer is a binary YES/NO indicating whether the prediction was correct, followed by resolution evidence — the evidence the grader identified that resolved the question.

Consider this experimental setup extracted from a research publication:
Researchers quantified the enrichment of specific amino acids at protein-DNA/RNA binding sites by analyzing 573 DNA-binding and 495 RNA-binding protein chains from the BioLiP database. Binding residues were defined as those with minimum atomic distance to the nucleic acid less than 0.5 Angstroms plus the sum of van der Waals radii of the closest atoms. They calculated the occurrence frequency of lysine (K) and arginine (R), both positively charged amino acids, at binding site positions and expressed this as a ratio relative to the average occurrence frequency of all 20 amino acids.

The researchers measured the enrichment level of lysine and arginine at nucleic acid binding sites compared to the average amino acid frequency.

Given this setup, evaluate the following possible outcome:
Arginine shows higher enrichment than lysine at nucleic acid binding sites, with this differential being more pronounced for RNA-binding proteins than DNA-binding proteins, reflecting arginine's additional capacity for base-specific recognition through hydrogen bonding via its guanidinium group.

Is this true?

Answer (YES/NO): NO